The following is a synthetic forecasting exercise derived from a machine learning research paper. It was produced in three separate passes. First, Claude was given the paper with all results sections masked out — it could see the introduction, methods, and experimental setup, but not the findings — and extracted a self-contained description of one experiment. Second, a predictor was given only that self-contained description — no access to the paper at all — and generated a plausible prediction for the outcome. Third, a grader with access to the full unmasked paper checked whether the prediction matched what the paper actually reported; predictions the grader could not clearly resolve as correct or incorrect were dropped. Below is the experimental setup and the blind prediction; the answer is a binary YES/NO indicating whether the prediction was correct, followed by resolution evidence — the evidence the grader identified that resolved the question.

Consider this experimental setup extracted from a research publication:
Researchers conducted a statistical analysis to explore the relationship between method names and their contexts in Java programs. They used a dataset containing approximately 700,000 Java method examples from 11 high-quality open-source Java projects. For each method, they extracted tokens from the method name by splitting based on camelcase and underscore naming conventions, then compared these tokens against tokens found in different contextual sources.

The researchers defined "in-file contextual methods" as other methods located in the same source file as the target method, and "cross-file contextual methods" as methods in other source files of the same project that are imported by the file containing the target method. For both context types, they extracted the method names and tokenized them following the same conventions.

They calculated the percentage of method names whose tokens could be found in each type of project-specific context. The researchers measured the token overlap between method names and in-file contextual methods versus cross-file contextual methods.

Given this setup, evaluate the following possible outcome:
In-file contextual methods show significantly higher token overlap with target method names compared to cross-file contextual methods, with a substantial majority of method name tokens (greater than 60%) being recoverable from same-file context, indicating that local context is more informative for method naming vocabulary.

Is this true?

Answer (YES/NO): YES